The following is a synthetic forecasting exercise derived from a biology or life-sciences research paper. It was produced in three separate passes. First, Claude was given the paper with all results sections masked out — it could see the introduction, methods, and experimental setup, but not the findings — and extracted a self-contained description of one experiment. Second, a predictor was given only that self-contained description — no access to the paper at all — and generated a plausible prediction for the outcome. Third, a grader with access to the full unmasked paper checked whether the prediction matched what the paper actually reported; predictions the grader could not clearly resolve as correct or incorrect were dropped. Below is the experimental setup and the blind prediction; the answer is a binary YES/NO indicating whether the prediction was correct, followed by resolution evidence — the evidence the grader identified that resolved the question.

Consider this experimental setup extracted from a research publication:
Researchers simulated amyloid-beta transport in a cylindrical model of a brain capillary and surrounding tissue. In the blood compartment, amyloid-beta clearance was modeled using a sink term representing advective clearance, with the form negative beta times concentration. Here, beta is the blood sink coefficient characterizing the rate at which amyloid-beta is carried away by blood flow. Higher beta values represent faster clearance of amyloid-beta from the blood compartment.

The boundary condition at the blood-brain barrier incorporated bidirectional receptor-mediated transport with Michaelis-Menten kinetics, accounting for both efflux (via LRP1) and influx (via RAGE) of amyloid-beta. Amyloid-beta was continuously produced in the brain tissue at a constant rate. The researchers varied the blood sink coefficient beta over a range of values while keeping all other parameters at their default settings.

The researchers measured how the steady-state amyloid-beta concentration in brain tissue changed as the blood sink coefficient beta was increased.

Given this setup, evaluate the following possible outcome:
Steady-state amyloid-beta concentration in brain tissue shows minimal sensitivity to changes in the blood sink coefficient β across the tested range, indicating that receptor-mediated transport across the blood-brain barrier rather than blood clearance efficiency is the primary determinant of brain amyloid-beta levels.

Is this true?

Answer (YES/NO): NO